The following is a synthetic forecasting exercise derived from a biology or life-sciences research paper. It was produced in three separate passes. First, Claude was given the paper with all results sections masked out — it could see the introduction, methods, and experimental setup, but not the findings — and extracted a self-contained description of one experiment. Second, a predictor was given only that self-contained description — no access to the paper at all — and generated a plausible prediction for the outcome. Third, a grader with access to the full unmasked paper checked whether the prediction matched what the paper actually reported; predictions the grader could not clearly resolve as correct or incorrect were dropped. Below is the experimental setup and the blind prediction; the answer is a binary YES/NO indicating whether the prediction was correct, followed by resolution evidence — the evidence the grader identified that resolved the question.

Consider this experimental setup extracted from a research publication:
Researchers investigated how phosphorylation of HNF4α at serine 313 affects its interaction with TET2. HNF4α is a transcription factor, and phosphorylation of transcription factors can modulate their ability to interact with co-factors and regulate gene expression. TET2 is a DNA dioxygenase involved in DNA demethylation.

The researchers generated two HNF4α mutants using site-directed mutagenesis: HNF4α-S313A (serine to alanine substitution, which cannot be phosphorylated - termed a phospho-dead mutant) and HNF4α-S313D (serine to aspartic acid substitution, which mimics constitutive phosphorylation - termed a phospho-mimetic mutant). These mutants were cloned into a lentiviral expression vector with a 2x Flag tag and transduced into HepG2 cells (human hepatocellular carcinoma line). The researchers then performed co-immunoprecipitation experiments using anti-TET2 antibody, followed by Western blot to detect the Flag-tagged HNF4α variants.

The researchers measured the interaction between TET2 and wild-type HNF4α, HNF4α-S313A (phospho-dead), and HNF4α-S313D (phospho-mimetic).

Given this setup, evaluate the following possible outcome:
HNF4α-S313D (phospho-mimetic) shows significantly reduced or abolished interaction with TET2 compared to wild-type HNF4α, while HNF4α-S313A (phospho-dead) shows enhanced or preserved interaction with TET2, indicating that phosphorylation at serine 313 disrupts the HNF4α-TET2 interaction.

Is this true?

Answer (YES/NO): YES